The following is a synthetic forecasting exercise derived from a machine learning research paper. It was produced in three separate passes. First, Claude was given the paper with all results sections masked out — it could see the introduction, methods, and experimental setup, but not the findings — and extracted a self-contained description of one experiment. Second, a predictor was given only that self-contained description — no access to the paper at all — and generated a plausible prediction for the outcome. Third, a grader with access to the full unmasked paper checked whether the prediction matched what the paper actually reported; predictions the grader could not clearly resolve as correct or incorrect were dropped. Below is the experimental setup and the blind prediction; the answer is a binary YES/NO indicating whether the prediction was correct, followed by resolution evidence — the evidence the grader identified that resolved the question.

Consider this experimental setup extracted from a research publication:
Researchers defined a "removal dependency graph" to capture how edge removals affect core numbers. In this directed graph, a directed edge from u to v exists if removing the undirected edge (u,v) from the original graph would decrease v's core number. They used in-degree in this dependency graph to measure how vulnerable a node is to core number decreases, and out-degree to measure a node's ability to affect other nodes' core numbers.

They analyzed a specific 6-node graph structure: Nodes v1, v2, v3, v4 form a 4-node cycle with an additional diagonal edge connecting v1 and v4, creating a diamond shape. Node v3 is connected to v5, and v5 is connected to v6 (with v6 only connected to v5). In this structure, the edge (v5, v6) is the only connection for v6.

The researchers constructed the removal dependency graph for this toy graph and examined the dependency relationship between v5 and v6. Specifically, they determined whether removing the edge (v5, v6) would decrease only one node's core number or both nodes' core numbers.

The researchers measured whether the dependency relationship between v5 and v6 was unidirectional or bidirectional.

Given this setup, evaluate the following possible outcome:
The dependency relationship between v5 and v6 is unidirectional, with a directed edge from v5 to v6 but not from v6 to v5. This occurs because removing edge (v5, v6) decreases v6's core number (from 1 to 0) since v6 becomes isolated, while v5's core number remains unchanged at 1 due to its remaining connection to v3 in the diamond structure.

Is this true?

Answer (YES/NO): NO